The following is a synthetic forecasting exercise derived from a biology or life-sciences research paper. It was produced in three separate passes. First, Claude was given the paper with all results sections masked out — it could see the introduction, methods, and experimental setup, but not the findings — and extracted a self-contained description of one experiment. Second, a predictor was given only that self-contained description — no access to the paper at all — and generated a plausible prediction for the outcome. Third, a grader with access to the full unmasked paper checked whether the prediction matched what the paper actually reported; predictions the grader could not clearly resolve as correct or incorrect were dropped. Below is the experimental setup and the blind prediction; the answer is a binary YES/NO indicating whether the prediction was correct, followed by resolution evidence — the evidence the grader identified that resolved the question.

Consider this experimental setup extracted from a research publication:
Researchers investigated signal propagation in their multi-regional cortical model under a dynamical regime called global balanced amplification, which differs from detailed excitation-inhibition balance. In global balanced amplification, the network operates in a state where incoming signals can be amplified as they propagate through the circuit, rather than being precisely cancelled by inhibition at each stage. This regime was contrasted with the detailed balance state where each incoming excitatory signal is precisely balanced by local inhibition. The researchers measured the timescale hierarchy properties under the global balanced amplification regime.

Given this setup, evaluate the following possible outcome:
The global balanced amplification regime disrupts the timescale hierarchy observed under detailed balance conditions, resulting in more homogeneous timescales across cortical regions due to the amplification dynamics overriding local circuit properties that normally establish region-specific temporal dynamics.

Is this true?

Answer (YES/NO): YES